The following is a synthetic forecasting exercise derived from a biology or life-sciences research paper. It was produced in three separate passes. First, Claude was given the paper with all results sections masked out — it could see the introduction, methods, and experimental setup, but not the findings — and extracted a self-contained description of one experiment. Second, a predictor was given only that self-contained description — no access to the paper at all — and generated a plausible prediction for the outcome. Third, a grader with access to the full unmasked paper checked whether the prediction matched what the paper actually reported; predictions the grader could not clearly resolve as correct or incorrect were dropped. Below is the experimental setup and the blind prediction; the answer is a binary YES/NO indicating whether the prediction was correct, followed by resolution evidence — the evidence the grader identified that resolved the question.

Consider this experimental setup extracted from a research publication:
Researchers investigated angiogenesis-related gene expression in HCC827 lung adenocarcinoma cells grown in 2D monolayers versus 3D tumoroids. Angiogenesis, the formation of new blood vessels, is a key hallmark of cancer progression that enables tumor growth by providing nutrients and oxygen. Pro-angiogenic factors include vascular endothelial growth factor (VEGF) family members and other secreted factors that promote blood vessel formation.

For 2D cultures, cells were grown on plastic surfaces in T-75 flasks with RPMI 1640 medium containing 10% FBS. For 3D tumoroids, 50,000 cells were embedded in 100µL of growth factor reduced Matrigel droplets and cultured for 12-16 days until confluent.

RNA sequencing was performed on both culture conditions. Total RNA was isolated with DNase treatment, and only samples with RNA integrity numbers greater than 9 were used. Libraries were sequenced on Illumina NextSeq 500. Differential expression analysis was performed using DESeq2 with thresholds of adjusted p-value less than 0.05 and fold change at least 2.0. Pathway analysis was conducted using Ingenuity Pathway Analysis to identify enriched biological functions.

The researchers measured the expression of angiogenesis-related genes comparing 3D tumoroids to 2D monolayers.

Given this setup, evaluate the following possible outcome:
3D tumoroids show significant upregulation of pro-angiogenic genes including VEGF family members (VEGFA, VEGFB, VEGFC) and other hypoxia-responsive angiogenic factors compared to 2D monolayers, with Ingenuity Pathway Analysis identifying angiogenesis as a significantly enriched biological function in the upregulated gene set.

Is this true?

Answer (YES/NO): NO